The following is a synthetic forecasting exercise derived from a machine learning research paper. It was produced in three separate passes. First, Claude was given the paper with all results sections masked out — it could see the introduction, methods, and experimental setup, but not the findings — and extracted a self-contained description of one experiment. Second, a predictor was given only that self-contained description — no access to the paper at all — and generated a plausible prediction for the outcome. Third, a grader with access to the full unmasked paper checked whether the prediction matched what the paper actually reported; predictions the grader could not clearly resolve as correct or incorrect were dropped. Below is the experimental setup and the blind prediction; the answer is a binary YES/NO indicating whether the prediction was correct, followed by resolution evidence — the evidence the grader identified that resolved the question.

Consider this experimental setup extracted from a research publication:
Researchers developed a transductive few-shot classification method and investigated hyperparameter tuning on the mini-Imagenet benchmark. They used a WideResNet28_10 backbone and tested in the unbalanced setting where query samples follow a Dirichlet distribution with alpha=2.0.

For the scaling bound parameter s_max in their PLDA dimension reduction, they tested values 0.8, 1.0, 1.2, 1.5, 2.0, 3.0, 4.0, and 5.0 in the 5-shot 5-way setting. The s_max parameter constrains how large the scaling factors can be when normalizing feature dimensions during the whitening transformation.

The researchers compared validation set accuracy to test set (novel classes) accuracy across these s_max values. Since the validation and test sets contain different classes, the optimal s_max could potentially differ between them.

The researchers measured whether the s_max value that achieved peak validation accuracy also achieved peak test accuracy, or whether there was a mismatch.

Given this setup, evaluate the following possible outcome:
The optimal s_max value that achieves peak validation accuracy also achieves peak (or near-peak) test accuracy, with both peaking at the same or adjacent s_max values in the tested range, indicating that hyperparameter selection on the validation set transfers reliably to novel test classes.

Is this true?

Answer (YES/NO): NO